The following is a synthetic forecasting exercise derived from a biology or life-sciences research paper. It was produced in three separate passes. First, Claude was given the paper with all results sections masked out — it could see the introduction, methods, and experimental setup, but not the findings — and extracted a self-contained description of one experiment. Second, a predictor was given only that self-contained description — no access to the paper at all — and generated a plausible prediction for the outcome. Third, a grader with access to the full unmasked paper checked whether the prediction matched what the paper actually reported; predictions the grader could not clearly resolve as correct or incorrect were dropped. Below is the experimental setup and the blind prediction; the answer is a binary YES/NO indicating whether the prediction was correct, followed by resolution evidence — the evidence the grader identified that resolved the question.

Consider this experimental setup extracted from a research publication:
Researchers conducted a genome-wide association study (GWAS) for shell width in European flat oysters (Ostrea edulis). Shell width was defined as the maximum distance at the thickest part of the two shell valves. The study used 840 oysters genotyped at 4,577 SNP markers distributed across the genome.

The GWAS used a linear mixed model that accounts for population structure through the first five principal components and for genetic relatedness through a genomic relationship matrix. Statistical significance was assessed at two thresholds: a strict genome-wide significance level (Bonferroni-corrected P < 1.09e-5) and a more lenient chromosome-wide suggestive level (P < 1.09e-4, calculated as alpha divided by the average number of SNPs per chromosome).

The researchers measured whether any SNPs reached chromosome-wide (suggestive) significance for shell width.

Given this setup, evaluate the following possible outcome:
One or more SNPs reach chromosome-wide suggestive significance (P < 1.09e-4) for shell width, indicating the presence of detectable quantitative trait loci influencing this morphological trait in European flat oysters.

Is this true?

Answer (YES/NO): YES